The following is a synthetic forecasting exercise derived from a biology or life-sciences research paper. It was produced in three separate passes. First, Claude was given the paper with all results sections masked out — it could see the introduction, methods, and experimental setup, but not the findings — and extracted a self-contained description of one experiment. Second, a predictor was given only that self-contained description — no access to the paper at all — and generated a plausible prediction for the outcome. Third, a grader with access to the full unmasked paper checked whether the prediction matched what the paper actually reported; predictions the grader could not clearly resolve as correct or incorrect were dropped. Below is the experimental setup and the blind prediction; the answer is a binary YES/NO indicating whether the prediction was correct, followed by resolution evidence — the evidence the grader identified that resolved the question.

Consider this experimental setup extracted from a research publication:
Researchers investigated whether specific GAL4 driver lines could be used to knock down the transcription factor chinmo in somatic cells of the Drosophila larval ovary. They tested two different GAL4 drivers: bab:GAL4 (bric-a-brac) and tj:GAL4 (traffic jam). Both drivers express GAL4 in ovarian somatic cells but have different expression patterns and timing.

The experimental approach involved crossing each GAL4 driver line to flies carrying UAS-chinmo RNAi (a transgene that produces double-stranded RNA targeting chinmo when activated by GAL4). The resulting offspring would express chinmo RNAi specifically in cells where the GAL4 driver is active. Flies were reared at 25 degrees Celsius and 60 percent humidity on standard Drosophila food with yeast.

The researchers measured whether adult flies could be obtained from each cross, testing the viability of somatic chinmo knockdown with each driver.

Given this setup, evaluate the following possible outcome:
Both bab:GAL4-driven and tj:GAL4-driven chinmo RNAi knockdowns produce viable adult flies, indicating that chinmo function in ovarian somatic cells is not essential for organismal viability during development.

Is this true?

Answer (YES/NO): NO